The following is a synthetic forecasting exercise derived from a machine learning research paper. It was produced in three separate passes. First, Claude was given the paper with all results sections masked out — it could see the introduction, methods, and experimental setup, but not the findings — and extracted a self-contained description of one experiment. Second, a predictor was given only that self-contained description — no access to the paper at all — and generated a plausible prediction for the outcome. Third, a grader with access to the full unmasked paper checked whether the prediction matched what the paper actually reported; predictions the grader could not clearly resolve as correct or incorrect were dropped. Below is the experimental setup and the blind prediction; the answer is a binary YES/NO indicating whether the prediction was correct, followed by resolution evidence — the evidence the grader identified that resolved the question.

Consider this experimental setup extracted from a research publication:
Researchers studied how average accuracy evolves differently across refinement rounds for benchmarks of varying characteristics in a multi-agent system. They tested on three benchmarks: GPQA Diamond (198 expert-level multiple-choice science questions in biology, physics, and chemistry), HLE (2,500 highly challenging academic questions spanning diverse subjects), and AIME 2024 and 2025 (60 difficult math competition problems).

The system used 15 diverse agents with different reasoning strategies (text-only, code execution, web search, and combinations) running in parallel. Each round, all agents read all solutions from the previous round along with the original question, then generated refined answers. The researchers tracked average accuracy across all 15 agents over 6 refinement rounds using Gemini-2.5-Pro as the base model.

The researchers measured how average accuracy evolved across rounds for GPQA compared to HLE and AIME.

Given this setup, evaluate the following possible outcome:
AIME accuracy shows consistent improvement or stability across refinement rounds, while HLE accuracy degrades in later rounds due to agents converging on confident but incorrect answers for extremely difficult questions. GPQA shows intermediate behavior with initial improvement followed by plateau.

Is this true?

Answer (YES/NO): NO